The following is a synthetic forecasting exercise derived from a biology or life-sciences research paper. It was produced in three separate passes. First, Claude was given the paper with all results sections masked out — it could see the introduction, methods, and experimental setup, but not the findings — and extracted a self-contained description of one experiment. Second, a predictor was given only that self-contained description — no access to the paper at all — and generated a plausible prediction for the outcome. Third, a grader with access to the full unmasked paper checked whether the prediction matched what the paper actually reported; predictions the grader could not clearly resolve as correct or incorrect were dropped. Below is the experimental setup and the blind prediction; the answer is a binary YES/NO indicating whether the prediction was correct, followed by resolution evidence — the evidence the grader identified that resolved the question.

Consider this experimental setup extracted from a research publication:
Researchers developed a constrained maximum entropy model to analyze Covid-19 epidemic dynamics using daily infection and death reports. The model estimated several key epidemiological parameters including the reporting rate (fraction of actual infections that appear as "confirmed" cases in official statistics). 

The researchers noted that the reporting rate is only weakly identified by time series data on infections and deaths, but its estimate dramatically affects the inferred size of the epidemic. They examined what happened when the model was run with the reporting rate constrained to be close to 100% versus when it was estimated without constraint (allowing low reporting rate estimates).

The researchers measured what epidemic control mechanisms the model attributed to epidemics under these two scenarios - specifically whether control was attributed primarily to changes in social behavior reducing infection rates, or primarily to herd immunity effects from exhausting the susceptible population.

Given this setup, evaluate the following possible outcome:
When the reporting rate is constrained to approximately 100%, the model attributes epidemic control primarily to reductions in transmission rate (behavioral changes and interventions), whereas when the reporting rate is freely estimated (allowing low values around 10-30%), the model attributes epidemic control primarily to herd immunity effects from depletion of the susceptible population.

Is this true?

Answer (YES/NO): YES